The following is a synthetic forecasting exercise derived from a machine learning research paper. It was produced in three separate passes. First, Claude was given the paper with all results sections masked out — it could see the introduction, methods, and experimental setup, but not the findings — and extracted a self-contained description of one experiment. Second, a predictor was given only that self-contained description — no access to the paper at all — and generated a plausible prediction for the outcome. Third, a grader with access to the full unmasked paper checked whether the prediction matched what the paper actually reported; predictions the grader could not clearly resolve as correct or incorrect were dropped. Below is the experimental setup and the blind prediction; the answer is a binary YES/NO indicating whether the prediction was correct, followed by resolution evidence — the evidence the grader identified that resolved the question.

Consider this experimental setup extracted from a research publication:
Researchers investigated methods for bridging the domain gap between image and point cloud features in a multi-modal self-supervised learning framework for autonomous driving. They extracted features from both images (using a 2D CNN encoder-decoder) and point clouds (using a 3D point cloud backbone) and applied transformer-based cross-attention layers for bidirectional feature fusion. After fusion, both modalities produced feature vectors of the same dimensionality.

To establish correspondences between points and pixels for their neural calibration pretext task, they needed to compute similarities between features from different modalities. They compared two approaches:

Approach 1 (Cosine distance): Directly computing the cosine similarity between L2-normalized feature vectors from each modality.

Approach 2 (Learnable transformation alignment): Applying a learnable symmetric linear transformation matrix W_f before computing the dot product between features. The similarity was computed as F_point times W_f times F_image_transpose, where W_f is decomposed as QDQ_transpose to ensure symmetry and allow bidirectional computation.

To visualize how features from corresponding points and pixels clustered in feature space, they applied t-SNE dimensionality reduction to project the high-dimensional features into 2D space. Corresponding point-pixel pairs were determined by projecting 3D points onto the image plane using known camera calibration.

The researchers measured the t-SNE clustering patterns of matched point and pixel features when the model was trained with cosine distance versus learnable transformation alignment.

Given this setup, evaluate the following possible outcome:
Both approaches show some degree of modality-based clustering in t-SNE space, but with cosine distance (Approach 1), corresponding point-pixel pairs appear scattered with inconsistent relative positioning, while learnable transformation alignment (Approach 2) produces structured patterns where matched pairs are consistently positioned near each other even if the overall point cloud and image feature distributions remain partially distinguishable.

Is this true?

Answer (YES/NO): NO